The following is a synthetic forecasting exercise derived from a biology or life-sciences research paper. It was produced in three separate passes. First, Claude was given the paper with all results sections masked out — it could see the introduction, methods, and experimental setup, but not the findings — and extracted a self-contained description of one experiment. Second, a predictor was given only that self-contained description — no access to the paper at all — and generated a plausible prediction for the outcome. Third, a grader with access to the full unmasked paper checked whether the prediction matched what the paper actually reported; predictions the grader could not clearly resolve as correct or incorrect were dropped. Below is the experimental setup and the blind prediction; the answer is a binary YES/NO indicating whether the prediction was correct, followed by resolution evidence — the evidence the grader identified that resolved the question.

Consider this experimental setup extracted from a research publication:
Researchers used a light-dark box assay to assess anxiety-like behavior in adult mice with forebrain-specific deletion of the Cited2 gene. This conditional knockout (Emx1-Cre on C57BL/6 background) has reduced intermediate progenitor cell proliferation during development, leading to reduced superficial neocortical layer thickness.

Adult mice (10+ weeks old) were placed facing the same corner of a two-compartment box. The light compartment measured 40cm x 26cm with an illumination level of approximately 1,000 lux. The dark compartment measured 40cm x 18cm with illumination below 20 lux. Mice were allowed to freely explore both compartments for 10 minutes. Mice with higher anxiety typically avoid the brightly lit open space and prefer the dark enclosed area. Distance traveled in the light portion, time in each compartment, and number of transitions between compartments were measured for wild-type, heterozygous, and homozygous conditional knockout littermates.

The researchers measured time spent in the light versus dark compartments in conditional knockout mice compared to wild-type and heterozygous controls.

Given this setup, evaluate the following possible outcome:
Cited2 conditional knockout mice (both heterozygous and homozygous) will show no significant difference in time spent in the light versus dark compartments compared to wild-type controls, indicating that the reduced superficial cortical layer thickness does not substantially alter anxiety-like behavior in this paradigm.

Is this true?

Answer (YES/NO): YES